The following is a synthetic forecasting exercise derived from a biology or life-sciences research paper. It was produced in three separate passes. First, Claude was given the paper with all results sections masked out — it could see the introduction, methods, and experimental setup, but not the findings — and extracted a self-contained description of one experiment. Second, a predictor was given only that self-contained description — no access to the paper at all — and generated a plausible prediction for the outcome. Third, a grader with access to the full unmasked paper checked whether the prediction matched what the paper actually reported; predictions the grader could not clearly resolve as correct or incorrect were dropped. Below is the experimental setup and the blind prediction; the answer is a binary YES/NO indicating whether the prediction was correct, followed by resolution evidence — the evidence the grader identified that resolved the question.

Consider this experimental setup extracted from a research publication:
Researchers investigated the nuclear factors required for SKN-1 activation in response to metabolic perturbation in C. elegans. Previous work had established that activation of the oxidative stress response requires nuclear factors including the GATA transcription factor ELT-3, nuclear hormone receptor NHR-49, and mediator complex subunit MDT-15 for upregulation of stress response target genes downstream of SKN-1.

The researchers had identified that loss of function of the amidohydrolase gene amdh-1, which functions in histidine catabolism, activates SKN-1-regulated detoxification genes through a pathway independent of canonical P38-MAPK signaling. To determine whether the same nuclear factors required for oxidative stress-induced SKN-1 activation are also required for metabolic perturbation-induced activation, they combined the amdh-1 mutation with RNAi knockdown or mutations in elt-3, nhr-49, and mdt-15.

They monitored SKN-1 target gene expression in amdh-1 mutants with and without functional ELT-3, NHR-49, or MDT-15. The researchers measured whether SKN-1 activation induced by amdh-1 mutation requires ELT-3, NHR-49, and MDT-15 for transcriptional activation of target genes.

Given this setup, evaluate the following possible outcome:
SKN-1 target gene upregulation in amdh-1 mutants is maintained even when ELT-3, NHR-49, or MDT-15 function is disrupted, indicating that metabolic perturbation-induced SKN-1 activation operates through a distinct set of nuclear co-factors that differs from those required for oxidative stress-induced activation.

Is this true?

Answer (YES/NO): NO